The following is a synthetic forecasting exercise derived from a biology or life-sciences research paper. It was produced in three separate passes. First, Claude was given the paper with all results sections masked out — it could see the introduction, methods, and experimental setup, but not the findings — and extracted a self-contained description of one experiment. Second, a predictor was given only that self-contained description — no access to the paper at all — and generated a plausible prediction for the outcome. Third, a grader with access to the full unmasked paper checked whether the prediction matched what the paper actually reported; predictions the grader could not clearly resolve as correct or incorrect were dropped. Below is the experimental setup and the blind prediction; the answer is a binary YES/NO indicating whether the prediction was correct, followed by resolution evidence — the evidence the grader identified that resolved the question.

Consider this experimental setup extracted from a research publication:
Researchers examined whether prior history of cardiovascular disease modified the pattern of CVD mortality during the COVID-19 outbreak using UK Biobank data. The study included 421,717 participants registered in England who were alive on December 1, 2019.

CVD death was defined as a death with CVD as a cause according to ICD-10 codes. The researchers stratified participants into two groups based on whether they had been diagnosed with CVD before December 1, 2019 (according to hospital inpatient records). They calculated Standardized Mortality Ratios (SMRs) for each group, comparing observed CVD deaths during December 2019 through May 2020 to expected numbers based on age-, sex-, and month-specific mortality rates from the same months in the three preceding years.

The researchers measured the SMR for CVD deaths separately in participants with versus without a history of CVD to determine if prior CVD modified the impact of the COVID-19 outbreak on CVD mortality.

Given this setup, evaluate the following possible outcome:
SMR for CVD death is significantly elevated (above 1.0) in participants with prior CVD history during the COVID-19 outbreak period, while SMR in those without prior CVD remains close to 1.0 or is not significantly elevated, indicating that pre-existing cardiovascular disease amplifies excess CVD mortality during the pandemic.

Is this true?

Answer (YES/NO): NO